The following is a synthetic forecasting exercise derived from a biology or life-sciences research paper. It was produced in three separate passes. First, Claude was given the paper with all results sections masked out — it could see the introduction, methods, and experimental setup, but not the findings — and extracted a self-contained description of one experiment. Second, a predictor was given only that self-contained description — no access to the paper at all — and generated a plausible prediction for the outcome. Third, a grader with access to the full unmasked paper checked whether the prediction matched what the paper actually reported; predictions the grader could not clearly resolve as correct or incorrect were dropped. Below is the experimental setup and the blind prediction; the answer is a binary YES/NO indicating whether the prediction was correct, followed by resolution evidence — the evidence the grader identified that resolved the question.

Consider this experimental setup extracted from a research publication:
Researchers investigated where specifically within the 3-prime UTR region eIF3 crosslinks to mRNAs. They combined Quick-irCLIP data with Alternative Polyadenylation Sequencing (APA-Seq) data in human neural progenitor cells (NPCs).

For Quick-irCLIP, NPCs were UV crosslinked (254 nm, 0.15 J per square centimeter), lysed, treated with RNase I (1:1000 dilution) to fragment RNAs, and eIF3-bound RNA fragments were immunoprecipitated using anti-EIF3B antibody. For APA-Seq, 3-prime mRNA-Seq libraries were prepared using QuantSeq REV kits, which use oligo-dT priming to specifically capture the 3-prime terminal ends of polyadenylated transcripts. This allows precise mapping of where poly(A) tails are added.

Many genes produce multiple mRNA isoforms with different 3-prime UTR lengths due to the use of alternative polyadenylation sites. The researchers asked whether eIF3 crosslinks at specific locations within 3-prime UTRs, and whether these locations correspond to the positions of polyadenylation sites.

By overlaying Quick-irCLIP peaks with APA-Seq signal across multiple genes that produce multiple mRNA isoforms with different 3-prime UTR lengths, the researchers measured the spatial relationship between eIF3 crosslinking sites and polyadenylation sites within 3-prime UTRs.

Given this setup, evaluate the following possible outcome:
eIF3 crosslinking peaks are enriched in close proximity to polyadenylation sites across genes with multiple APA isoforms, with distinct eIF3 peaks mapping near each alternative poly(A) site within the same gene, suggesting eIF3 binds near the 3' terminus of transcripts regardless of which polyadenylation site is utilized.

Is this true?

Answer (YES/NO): YES